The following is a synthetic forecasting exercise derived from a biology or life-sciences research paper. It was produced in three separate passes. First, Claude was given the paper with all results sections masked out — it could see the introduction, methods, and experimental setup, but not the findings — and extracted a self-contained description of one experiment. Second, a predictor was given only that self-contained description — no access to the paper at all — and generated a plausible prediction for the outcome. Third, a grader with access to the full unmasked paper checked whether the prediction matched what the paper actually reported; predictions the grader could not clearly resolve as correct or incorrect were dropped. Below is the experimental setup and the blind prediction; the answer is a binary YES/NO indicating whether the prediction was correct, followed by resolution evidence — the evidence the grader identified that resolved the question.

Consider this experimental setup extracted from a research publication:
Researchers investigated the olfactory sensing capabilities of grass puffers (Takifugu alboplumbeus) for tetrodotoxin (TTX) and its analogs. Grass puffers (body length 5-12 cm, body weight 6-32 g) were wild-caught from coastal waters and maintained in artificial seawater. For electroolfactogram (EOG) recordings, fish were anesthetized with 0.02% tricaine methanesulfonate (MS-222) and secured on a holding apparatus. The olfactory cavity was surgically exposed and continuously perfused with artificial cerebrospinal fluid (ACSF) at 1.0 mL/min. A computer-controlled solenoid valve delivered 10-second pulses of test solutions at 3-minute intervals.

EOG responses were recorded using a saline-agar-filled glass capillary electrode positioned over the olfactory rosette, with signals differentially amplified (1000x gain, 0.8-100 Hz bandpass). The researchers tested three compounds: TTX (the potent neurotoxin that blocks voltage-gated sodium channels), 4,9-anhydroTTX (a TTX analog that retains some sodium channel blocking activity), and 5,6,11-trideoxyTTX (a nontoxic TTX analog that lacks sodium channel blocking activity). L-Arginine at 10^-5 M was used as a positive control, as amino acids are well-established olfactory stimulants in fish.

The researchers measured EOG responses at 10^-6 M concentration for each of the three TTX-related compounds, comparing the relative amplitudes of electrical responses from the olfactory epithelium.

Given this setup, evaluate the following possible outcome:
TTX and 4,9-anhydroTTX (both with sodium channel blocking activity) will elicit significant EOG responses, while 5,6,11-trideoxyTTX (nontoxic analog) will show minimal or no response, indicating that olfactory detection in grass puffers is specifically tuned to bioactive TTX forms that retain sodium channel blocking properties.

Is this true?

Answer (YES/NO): NO